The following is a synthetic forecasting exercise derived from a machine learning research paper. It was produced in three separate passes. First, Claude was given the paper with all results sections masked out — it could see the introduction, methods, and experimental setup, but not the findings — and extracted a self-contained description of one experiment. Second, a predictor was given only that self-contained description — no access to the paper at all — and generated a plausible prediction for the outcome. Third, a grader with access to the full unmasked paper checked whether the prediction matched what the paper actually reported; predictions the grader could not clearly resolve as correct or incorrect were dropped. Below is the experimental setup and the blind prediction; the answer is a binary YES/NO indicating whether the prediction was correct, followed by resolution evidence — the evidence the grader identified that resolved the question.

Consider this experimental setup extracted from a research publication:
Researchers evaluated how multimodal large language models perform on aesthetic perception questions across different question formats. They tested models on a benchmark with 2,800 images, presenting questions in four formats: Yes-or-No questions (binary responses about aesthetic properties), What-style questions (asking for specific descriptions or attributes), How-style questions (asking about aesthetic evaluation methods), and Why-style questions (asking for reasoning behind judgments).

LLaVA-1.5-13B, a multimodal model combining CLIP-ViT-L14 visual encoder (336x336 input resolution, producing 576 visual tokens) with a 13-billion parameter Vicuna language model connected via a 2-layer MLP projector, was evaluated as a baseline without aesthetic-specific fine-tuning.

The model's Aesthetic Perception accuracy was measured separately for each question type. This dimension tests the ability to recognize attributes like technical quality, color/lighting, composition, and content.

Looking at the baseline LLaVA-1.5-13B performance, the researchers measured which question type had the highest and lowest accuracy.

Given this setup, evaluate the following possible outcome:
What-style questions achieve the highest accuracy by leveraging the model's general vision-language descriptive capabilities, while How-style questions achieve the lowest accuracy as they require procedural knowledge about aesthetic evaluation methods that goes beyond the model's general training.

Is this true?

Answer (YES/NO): NO